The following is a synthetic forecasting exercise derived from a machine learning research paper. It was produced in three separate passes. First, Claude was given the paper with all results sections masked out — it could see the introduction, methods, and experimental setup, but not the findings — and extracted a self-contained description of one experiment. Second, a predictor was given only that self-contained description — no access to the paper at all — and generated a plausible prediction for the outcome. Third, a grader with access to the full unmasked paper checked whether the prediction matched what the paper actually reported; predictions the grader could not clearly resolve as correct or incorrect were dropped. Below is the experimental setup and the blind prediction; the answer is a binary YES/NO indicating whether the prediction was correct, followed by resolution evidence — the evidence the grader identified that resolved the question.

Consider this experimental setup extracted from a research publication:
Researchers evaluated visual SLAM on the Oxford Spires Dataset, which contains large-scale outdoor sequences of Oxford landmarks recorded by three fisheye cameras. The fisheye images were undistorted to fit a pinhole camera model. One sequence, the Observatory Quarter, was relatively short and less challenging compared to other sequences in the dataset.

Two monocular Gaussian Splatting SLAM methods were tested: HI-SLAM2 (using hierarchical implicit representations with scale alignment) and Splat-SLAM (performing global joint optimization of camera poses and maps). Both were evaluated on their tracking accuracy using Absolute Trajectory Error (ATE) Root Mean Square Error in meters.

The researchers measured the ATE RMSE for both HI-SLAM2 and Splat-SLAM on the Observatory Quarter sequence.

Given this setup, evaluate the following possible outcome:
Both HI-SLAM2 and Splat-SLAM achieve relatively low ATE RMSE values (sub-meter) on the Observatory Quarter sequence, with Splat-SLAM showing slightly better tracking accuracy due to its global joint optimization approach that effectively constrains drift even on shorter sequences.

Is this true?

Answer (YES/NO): NO